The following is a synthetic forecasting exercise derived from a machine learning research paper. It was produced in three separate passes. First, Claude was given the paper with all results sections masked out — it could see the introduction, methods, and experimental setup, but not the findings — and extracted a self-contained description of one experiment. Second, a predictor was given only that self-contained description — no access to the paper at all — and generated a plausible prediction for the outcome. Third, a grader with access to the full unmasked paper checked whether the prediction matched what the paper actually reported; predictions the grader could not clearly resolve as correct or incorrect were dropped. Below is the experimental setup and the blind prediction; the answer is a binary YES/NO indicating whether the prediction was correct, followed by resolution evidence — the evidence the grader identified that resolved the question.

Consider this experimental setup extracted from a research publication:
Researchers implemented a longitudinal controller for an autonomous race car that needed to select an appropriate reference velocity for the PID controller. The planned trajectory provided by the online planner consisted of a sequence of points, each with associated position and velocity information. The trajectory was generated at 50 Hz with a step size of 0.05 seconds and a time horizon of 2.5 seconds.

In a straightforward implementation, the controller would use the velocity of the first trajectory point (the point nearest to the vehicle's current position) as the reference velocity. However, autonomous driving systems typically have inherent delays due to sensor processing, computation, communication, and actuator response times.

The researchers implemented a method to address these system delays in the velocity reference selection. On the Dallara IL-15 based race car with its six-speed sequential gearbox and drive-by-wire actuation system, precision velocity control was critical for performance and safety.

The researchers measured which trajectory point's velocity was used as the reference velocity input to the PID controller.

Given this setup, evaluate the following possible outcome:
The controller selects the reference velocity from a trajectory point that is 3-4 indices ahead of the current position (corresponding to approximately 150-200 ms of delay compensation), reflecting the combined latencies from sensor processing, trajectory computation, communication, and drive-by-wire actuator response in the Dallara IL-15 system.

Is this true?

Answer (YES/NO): NO